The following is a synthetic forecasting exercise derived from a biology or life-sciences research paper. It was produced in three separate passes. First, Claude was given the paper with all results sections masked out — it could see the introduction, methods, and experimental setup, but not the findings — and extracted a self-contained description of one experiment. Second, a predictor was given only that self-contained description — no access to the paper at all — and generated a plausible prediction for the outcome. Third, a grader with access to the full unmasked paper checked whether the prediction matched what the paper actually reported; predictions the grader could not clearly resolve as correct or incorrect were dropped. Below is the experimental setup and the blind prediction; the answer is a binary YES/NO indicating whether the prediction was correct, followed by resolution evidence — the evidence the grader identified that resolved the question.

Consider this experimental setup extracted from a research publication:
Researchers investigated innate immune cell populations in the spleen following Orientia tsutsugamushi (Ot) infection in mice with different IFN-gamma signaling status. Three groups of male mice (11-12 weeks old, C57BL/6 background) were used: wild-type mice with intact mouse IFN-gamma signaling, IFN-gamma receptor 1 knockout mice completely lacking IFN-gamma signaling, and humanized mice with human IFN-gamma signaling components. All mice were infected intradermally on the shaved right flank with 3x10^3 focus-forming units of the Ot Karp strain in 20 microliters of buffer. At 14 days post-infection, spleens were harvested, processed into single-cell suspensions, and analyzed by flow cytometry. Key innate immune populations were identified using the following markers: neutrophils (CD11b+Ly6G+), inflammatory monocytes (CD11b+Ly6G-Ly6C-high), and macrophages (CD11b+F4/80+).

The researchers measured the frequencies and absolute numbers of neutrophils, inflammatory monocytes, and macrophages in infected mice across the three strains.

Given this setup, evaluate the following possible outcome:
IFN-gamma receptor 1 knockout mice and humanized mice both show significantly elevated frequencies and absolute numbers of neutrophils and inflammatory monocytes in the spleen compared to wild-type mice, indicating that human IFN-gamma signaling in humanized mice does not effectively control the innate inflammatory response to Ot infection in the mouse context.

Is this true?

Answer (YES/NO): NO